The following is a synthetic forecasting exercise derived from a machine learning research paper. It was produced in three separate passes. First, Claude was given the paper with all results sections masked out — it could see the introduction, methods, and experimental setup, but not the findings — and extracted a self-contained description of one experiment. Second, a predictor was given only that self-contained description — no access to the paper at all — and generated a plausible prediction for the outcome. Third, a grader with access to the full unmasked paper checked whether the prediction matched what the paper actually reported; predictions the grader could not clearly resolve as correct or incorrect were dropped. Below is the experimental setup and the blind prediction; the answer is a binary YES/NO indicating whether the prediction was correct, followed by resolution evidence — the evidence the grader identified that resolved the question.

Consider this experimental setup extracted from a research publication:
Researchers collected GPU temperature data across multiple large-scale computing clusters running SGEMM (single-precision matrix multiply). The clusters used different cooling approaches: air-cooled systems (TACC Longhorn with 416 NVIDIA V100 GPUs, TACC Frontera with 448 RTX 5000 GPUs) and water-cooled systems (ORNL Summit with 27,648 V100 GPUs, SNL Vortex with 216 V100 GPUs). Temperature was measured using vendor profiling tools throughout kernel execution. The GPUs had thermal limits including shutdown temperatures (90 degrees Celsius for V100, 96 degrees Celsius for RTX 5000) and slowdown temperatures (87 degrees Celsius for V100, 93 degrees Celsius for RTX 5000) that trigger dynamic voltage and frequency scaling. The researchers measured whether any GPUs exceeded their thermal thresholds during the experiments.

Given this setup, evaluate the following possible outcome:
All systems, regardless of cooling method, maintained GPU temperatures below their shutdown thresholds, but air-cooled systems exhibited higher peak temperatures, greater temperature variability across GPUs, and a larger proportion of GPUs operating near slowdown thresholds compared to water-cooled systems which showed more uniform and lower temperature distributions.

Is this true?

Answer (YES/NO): YES